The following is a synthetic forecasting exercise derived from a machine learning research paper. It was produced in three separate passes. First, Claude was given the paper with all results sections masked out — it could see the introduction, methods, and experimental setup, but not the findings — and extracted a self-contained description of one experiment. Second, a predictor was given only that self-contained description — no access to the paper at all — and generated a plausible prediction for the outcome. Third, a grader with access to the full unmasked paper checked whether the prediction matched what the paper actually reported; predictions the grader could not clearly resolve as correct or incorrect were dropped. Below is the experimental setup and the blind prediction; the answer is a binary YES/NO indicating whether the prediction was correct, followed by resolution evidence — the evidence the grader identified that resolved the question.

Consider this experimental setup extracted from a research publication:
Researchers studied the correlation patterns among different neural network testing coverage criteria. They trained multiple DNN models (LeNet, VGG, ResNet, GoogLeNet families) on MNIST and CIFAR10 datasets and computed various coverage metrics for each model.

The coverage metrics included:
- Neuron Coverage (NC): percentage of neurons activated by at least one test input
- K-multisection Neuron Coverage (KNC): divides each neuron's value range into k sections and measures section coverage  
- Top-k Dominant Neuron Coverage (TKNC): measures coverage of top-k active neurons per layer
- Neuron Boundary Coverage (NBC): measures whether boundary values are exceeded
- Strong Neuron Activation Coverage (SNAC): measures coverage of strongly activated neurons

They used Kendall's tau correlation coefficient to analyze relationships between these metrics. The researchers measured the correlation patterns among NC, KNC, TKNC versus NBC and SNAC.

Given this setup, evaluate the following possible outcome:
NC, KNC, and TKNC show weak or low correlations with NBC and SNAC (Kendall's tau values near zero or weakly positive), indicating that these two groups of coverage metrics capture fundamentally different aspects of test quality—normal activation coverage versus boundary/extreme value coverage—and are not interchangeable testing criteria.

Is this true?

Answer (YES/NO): YES